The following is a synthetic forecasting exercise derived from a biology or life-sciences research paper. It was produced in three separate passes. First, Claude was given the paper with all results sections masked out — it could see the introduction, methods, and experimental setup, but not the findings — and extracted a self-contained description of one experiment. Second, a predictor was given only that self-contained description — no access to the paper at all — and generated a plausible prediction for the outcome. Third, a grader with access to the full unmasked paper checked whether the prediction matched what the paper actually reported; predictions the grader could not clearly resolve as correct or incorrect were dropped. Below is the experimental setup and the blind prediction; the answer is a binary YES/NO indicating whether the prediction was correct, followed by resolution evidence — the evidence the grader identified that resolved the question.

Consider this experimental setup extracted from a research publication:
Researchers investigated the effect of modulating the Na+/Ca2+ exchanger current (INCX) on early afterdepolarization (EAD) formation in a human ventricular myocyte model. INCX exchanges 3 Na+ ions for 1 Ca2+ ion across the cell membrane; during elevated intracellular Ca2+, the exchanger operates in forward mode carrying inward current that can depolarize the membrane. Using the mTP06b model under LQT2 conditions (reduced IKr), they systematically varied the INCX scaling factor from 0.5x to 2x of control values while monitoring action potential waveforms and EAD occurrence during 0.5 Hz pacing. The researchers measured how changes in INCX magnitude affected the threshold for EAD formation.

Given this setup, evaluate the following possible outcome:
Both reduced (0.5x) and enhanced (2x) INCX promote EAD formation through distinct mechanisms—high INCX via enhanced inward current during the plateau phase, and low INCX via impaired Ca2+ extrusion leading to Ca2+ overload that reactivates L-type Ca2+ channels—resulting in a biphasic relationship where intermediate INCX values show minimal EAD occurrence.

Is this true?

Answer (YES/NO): NO